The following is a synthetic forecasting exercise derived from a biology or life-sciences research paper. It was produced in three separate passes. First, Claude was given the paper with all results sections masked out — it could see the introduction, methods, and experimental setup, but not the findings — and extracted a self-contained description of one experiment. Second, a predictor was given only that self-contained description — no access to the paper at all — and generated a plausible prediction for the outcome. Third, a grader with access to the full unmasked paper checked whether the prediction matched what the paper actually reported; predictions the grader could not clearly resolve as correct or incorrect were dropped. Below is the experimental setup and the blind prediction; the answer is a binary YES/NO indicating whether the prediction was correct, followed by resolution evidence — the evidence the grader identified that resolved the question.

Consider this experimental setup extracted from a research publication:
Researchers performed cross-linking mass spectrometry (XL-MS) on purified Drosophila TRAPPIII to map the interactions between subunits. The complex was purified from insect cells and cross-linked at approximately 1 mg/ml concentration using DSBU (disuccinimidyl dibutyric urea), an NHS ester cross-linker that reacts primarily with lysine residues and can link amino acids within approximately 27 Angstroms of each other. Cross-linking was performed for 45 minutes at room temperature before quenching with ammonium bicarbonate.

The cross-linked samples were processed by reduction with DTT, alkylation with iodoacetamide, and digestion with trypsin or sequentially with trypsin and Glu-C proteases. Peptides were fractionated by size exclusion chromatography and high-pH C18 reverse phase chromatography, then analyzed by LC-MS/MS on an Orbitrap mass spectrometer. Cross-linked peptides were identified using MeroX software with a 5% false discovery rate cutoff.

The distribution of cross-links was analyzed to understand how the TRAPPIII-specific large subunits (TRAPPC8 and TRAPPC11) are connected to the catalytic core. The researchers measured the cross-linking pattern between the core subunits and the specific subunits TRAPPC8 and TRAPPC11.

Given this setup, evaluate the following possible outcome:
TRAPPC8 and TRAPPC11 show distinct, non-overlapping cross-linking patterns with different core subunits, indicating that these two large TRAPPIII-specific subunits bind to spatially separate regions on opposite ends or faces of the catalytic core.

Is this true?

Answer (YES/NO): YES